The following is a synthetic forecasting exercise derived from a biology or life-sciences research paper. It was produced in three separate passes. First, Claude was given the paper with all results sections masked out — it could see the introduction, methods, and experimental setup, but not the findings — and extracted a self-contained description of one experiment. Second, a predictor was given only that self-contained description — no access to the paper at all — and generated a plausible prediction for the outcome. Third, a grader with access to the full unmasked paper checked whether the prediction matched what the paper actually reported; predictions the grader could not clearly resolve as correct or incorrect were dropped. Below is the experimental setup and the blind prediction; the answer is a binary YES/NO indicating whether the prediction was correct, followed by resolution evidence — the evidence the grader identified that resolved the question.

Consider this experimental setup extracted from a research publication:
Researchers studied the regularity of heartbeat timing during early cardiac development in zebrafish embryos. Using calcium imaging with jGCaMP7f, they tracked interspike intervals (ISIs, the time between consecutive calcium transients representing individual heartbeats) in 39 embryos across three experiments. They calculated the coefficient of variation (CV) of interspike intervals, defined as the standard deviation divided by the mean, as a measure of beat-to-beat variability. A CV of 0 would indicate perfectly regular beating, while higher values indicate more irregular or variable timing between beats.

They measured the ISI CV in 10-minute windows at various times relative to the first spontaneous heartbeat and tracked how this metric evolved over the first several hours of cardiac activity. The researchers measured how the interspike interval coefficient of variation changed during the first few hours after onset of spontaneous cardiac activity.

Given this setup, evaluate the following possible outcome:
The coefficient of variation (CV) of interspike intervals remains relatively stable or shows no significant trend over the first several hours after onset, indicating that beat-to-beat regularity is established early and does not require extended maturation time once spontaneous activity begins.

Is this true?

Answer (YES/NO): NO